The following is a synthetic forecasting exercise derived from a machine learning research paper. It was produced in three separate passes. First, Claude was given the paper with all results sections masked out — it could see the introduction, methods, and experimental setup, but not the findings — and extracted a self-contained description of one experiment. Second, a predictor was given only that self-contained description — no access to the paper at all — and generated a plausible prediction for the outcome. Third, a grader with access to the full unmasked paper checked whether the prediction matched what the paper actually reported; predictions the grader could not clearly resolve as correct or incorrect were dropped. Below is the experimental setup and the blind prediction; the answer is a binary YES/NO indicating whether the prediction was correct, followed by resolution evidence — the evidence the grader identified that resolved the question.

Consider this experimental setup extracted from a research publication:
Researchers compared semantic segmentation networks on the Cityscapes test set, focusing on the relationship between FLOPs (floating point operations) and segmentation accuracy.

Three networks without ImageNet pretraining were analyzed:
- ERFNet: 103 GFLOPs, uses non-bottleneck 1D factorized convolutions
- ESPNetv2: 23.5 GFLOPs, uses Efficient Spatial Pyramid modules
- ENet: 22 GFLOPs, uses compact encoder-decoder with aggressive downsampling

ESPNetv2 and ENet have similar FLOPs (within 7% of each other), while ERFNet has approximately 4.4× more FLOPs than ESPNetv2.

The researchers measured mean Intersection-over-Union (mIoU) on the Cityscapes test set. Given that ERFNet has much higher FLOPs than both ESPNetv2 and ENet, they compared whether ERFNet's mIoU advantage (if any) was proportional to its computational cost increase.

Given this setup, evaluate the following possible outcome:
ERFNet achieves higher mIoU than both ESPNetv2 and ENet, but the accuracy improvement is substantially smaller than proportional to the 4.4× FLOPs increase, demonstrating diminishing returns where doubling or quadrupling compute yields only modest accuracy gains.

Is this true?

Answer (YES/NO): YES